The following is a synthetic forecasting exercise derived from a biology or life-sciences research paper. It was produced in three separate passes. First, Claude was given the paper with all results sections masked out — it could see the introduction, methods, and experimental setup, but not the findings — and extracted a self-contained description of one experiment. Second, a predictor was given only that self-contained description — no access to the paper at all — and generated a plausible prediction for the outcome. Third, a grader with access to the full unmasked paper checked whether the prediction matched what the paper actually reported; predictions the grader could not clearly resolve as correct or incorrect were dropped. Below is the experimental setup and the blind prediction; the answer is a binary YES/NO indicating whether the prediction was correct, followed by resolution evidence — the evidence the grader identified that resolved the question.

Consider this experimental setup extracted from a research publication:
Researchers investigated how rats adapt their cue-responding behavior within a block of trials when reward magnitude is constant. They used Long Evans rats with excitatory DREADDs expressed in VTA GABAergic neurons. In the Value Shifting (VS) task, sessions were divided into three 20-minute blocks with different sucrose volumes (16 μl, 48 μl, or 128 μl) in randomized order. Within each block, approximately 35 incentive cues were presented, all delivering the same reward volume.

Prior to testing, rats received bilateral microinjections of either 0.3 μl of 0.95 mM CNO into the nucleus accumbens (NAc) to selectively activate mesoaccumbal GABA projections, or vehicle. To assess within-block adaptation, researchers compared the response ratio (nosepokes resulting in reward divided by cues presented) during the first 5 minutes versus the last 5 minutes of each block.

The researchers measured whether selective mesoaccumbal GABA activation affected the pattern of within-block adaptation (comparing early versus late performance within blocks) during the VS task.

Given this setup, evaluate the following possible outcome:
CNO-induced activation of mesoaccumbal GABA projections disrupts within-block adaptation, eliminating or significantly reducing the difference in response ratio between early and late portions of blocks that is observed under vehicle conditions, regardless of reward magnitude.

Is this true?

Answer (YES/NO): NO